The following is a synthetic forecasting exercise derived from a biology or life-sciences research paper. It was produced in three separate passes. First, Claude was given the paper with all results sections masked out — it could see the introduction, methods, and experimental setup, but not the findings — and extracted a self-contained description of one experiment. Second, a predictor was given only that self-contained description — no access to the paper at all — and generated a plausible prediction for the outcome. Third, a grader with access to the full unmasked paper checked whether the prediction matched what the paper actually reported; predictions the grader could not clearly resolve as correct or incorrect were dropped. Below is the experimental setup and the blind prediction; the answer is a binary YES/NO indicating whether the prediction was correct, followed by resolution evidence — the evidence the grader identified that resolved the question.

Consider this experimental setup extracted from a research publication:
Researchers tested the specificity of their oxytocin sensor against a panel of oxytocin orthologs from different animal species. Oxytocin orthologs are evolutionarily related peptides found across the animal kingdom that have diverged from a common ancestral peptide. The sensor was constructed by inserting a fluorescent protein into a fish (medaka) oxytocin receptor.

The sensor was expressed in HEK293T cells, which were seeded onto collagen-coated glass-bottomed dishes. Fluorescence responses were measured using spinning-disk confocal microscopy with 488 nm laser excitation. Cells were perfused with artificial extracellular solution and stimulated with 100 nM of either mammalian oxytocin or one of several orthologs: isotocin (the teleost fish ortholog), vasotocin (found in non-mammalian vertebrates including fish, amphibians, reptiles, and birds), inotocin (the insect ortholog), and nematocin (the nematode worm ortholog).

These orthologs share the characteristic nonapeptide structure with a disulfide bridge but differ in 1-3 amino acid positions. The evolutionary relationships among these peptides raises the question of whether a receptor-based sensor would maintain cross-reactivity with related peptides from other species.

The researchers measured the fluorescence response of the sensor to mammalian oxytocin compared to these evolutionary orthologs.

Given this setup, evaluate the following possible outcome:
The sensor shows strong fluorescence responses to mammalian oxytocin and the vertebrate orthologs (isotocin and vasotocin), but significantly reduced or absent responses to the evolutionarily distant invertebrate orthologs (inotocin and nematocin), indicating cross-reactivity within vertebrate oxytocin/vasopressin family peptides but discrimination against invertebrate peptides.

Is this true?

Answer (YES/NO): NO